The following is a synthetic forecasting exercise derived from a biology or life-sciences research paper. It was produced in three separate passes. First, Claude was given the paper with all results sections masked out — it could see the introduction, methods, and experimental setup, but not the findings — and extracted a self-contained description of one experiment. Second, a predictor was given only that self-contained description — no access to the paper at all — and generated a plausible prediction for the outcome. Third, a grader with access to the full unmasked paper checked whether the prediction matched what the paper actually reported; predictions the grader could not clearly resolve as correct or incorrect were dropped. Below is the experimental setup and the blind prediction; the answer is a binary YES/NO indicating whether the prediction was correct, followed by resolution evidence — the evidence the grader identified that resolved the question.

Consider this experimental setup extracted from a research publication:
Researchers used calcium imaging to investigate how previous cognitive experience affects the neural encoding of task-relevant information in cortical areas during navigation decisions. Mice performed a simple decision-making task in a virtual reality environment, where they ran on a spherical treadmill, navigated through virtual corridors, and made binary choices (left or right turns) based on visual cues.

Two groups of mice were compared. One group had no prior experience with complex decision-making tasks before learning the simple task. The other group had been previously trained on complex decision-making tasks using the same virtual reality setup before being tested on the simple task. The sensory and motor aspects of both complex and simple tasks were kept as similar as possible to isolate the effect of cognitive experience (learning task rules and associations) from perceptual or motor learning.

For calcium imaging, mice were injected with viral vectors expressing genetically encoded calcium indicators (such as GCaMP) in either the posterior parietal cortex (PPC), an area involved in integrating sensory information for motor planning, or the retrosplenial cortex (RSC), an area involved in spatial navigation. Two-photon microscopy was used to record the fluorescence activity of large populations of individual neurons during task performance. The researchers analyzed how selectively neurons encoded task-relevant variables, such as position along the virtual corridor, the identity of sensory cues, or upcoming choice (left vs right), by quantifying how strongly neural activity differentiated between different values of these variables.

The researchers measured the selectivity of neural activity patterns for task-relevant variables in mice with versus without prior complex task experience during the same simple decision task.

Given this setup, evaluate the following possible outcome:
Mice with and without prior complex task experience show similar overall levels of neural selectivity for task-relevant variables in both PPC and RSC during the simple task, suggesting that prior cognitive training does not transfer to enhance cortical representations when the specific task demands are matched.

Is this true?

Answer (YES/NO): NO